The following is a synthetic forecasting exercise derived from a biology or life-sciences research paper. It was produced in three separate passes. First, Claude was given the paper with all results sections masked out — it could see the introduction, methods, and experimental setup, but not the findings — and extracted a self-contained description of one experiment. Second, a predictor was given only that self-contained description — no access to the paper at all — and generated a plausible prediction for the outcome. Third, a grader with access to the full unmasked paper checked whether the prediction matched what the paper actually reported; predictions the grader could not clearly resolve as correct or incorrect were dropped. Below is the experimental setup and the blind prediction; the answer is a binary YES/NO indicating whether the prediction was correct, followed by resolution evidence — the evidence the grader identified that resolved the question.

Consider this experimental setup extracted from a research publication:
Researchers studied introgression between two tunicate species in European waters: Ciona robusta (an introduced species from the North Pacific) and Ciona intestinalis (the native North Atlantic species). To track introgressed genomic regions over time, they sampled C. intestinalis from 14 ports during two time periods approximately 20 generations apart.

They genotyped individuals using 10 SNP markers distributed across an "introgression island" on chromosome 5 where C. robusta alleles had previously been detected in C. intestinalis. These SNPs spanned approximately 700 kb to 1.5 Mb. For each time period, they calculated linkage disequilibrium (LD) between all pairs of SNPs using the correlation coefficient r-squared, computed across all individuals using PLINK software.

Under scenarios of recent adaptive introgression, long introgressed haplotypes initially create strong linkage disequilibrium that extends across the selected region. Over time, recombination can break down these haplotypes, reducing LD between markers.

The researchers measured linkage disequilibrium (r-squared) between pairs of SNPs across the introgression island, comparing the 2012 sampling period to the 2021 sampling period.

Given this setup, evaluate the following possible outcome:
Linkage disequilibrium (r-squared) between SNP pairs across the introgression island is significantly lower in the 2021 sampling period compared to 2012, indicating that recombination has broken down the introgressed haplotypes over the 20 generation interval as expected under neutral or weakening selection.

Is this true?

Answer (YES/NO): YES